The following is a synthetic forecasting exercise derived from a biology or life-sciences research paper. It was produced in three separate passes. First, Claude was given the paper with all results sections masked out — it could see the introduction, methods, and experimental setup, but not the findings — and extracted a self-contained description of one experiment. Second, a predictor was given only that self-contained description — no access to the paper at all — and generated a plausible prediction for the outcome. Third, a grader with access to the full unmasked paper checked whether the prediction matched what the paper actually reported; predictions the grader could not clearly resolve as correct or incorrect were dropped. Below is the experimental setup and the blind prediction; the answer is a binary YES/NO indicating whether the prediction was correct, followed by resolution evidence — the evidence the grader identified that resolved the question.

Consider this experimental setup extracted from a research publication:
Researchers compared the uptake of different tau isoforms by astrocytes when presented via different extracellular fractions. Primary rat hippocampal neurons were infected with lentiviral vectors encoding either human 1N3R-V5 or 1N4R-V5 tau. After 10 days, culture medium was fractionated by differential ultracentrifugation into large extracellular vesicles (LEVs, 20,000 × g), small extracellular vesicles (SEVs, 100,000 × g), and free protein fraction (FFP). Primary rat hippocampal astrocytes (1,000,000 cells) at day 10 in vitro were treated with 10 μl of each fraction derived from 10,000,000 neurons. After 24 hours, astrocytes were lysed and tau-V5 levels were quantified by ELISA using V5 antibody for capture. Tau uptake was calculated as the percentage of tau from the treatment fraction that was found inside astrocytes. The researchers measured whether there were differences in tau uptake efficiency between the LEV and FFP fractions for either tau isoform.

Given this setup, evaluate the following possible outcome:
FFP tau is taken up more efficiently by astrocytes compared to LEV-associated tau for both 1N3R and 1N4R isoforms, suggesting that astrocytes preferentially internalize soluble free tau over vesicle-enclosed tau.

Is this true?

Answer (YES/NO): NO